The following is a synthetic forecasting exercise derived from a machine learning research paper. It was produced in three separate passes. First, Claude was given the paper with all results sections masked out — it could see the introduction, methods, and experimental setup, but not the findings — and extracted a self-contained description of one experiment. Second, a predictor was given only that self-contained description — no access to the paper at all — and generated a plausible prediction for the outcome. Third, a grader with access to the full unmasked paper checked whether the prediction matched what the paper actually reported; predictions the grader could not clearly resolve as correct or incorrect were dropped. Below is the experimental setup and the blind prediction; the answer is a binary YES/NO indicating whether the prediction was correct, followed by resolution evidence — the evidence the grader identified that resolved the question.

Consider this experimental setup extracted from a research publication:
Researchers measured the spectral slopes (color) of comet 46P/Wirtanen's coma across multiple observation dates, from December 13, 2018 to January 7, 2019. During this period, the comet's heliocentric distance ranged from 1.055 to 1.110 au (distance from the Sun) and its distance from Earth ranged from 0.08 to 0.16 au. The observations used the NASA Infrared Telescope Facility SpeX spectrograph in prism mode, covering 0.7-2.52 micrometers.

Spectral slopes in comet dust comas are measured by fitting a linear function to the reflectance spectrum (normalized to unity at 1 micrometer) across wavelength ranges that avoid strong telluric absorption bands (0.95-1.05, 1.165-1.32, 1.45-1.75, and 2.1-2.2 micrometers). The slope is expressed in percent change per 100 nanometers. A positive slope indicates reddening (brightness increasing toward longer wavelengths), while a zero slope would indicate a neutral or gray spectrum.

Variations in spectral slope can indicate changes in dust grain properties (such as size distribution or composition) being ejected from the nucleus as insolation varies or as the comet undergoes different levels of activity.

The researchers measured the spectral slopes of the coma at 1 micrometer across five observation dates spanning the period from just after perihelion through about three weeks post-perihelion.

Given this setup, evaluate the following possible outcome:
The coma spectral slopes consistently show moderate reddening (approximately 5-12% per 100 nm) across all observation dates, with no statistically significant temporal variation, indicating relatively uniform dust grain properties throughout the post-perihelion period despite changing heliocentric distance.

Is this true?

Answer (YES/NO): NO